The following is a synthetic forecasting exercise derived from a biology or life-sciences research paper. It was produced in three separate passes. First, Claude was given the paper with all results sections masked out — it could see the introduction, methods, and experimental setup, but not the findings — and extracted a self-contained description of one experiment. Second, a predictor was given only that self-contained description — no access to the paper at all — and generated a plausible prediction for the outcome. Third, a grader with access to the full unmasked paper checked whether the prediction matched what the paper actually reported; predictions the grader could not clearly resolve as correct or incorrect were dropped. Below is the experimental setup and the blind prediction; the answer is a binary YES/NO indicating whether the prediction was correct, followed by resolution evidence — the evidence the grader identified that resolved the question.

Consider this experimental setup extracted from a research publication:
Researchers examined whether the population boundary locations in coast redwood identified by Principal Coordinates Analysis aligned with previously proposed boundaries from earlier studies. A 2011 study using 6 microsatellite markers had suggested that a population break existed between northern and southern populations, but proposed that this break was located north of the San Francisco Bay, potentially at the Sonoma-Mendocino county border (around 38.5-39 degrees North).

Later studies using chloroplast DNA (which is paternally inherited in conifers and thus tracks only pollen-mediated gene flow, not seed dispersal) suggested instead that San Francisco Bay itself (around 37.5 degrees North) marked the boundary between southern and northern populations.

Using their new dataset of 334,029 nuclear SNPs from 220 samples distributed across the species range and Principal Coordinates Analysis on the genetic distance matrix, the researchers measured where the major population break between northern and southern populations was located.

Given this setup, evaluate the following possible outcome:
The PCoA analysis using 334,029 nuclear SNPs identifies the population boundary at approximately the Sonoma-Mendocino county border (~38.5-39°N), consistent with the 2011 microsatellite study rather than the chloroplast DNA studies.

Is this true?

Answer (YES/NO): NO